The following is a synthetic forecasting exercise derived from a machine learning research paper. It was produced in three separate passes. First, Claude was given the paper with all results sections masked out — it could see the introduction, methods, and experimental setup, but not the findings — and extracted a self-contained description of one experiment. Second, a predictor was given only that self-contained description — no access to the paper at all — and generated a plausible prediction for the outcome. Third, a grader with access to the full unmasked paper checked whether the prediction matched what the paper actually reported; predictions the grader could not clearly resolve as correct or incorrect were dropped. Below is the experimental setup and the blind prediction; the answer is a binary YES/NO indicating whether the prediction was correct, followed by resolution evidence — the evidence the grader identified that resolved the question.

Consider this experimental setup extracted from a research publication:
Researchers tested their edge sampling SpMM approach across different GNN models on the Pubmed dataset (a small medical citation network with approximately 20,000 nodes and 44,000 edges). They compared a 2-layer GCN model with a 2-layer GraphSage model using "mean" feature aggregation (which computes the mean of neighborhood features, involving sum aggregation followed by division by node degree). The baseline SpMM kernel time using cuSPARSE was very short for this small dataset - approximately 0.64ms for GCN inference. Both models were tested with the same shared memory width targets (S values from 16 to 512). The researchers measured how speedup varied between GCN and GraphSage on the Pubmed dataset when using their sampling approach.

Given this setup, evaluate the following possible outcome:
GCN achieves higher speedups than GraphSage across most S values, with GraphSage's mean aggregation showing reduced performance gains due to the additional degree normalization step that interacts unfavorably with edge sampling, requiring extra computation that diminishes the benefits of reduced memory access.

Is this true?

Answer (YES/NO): NO